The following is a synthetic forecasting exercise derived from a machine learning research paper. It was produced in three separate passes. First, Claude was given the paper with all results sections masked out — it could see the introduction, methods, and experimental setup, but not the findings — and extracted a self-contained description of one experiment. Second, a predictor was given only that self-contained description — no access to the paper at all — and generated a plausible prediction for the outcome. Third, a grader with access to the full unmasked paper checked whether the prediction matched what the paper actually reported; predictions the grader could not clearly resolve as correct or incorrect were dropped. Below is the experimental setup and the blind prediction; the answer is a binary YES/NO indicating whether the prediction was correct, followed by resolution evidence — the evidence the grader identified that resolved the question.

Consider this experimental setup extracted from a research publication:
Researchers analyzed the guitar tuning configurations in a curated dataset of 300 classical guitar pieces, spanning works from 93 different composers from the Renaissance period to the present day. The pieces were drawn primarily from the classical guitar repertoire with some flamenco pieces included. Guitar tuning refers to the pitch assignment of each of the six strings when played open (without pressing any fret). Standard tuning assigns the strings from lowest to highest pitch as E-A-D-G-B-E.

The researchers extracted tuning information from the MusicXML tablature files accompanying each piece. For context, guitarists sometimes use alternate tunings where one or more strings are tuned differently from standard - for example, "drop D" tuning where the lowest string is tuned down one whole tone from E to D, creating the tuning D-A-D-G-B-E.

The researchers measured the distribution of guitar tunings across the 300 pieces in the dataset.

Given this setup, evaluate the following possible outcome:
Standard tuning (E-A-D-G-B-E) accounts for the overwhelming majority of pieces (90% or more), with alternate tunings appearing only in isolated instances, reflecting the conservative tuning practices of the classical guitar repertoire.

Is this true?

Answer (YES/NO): NO